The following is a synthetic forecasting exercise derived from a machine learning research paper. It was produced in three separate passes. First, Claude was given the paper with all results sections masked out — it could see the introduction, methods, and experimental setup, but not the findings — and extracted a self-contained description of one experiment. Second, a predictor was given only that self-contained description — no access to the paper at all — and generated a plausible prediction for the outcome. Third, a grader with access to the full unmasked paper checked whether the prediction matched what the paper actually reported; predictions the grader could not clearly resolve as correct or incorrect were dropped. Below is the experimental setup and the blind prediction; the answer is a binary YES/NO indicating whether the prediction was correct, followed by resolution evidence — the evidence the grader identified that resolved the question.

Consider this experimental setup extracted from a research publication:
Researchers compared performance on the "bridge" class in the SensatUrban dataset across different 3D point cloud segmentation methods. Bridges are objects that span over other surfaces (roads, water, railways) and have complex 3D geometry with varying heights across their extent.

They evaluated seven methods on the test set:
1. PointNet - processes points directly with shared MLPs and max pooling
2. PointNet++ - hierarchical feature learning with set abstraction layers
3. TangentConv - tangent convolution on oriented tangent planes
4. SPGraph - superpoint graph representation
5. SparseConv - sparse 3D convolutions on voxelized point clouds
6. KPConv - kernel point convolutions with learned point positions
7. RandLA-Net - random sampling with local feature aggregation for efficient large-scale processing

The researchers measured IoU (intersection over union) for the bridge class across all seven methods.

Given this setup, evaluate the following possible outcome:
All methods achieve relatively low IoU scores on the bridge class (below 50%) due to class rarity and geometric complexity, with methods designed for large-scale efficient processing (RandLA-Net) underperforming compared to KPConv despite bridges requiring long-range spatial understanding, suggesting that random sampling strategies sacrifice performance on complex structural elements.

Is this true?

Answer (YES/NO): NO